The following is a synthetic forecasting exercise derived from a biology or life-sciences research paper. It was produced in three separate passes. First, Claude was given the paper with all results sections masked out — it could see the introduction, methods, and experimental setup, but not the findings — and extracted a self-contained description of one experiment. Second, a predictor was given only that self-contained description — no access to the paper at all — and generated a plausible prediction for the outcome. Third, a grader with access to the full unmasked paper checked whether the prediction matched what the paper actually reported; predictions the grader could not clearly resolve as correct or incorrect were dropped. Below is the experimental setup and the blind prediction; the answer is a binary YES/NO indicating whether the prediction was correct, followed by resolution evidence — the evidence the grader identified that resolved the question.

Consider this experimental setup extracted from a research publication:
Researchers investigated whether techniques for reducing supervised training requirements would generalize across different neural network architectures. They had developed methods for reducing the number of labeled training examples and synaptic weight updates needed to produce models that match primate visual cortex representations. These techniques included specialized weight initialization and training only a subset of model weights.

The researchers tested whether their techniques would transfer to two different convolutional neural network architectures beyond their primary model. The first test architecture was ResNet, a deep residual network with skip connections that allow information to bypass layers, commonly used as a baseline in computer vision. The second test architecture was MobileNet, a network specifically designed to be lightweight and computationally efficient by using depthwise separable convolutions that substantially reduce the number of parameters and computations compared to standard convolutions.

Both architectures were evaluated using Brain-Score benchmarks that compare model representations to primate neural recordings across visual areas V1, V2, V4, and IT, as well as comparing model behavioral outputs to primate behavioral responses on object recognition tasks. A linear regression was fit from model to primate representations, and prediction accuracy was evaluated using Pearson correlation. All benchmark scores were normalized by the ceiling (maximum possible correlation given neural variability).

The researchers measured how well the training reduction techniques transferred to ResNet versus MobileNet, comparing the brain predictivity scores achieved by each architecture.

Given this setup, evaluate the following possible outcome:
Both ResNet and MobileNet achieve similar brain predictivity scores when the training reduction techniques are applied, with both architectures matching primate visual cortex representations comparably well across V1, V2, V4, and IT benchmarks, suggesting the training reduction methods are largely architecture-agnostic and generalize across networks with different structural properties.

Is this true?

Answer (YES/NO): NO